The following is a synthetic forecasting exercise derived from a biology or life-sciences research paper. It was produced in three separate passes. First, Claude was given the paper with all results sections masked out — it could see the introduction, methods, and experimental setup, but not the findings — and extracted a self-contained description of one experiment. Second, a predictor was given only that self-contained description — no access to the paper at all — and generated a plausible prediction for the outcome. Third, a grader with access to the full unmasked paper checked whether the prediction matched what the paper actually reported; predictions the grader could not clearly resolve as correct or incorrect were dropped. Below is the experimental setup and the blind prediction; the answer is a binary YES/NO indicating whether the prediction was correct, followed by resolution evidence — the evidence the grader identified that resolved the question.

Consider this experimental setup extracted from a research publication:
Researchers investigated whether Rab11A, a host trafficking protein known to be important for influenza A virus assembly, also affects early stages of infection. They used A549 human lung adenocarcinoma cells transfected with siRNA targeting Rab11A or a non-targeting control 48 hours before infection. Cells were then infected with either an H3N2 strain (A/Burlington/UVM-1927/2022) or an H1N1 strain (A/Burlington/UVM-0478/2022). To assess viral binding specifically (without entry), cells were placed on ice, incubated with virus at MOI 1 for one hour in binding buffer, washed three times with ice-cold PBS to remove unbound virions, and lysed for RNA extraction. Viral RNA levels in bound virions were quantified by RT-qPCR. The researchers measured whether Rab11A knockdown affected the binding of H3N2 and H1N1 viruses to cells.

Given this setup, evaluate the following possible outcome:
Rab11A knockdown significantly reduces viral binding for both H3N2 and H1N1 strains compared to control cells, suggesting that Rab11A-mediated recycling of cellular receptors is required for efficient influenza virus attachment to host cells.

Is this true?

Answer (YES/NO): NO